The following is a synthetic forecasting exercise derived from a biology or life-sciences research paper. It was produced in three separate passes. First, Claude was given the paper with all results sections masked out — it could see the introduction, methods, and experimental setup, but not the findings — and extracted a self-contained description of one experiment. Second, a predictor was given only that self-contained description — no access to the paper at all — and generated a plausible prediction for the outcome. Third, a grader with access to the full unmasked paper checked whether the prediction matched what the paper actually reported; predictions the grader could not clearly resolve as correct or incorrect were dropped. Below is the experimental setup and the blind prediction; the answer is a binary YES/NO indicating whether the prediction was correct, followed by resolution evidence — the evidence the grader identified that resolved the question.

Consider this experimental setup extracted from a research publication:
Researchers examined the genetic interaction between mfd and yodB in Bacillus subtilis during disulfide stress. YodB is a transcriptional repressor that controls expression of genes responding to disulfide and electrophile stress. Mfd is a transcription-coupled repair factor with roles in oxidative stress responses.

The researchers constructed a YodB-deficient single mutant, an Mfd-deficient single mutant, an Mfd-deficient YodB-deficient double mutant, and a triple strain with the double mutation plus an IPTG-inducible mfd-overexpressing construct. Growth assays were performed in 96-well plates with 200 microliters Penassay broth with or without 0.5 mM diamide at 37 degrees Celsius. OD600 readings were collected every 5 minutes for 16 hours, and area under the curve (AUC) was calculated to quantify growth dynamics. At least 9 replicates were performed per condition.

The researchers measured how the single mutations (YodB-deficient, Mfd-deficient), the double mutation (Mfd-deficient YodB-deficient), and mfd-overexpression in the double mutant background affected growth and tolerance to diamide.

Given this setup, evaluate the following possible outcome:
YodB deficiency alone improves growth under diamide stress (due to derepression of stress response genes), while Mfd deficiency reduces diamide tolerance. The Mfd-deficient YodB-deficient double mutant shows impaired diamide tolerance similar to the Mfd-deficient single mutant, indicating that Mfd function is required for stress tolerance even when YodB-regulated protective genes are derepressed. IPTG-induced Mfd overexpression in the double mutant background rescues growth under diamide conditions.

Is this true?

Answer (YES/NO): NO